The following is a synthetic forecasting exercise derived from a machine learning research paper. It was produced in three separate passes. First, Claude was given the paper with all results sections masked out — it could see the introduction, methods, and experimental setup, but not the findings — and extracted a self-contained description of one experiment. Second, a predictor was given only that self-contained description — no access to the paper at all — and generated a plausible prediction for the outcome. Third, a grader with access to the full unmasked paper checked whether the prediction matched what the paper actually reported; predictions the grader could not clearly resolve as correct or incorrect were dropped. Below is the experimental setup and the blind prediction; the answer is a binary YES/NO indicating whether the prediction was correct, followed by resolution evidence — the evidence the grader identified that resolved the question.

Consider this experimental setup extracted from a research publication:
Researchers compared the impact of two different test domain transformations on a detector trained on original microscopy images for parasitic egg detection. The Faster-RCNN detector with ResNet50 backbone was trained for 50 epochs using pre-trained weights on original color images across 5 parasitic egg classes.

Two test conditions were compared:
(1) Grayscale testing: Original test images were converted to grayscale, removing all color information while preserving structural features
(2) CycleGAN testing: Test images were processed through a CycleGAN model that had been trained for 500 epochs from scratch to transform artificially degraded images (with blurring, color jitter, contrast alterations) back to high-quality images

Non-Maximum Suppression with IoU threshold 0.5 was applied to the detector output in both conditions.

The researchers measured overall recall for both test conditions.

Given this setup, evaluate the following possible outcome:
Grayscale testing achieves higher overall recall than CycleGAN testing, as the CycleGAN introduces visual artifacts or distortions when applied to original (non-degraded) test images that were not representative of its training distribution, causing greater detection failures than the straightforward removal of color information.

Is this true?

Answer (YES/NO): YES